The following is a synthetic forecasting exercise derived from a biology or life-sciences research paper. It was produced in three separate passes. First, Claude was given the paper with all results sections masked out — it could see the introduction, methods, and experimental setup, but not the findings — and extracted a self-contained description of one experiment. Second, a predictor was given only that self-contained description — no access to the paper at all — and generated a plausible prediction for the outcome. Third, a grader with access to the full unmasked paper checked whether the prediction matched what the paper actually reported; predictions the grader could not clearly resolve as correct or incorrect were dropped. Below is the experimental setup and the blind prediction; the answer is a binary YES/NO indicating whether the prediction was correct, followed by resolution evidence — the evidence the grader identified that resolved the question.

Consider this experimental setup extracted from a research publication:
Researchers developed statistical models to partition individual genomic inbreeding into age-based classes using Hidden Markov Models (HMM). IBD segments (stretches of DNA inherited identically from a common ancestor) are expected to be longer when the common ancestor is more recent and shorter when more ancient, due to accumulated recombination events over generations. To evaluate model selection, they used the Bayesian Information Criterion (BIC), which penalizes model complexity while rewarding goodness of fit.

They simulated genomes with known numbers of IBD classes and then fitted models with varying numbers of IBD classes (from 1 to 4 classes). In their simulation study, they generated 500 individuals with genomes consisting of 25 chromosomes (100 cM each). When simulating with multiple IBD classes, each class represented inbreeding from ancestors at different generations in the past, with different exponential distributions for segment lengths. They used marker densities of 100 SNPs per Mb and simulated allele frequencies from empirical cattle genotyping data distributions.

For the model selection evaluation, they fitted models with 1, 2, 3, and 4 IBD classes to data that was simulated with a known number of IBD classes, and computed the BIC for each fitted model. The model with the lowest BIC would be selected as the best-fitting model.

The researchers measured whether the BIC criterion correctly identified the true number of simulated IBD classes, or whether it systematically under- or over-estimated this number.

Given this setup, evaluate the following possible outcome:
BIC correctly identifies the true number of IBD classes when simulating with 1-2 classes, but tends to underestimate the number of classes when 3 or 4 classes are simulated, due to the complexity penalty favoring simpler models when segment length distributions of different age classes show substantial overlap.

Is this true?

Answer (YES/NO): NO